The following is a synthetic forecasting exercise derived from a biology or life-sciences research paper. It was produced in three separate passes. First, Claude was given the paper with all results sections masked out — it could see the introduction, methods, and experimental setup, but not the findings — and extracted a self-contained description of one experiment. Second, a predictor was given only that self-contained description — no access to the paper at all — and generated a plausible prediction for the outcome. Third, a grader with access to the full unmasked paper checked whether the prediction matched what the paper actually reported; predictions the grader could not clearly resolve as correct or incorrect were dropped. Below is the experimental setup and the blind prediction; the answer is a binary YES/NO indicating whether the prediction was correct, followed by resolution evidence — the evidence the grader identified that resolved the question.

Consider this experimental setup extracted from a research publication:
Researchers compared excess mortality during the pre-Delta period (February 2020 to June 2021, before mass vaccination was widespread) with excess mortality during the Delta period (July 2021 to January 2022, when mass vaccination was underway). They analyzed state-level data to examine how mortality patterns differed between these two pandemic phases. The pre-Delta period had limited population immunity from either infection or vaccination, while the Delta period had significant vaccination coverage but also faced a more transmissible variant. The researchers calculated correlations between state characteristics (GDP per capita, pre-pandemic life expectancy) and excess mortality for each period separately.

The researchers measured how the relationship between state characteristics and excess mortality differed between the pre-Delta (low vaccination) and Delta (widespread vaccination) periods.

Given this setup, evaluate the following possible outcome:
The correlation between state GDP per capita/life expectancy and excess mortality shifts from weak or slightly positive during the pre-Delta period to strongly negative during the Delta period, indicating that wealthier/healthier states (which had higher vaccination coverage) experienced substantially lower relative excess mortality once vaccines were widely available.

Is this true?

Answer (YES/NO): NO